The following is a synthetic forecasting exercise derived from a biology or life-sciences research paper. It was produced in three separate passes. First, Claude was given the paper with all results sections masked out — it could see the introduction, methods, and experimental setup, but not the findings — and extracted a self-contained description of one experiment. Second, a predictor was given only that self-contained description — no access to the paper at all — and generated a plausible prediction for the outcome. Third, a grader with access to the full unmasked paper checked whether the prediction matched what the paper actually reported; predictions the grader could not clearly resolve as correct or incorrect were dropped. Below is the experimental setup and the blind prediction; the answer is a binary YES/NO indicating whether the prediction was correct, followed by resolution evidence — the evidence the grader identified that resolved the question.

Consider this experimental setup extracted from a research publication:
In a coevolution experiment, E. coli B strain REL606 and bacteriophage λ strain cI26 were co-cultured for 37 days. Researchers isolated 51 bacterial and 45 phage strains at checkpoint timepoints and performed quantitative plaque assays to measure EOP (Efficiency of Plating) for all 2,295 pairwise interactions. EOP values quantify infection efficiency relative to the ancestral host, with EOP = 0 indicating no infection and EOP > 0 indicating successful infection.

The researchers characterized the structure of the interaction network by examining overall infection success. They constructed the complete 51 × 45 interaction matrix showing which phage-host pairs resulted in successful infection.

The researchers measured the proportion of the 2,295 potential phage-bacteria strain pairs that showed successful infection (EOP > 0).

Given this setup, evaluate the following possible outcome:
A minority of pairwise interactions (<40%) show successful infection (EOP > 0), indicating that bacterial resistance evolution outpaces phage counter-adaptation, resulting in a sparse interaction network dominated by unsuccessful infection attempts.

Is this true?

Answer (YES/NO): YES